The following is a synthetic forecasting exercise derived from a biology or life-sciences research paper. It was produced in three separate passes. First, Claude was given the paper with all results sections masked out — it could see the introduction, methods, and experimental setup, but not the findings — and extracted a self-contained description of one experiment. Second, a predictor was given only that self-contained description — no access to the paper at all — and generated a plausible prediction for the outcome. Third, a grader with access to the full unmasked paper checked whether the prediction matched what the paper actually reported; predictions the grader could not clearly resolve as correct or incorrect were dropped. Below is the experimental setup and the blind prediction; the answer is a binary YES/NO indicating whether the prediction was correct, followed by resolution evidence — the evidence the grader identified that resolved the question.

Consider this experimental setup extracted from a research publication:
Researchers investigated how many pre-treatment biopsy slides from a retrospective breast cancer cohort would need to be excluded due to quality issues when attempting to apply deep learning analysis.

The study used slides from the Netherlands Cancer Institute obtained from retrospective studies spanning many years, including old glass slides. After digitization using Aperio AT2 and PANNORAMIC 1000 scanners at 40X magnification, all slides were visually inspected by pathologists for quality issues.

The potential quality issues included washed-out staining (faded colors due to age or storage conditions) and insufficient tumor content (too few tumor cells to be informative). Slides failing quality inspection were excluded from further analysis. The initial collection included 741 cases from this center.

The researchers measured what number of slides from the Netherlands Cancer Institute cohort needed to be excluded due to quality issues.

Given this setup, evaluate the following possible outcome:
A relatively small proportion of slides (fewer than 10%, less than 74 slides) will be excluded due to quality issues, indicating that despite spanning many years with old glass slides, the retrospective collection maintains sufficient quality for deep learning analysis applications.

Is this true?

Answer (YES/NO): NO